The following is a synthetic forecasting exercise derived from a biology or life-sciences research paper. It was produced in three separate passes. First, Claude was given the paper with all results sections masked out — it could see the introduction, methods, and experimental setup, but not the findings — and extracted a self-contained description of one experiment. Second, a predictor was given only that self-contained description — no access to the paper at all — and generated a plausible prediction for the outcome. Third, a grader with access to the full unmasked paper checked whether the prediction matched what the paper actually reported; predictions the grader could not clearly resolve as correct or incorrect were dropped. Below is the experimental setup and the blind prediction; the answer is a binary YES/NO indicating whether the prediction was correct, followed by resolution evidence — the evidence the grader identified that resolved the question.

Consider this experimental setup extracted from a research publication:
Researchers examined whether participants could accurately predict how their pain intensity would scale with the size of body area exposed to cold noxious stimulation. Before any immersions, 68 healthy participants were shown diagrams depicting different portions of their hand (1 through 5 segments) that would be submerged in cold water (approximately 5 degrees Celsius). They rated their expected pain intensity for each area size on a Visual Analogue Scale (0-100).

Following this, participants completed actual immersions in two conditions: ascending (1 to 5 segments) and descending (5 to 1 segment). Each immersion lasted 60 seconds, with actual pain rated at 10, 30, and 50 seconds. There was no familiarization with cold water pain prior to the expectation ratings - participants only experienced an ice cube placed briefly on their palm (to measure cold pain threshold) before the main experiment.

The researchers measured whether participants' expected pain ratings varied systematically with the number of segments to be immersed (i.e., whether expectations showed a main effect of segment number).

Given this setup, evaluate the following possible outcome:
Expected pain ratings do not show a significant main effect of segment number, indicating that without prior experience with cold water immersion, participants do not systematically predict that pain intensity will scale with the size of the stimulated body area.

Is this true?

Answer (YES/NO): NO